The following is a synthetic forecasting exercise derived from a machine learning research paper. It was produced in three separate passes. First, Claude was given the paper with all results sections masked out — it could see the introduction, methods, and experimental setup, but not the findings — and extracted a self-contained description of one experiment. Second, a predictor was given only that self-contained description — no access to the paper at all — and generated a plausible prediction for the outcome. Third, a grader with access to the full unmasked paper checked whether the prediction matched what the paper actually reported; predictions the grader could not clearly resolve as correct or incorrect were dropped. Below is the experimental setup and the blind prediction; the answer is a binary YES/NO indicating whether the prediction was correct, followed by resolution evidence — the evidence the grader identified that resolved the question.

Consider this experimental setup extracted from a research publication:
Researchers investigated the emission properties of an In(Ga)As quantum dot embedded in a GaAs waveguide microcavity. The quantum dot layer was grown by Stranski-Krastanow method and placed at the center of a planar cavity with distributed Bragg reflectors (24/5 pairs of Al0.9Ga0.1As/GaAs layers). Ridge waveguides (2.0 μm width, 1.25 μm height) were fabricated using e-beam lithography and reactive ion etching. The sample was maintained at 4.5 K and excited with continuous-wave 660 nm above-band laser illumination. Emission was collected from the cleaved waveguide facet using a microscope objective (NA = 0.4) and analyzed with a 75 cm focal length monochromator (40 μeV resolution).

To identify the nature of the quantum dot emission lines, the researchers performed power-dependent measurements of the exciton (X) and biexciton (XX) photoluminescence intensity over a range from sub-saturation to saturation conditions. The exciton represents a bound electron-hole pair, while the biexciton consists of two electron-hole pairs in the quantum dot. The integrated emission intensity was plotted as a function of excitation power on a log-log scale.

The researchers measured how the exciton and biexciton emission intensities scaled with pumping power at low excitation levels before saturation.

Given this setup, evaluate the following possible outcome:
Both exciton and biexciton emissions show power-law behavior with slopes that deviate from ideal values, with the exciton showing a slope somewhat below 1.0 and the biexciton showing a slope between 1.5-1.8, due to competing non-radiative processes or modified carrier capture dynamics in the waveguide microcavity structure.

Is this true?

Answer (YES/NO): NO